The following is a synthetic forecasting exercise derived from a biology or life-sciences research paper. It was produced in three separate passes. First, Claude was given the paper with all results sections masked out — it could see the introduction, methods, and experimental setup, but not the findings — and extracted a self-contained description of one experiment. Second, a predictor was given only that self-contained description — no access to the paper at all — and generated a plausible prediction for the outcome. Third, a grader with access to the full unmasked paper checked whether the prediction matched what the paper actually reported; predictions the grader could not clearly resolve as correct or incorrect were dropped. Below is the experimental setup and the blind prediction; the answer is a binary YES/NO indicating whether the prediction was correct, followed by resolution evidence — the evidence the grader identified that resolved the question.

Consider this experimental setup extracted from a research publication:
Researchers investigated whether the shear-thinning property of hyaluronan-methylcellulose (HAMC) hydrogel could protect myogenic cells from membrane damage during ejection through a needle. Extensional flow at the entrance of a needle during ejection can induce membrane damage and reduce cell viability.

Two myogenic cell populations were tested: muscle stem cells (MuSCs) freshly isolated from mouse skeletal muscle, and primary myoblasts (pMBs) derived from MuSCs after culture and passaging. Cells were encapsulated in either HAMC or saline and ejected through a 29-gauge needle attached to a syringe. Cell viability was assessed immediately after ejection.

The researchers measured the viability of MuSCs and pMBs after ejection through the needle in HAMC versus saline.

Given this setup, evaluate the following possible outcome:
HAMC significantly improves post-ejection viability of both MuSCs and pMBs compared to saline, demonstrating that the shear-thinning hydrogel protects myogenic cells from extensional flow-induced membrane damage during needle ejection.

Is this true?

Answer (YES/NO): NO